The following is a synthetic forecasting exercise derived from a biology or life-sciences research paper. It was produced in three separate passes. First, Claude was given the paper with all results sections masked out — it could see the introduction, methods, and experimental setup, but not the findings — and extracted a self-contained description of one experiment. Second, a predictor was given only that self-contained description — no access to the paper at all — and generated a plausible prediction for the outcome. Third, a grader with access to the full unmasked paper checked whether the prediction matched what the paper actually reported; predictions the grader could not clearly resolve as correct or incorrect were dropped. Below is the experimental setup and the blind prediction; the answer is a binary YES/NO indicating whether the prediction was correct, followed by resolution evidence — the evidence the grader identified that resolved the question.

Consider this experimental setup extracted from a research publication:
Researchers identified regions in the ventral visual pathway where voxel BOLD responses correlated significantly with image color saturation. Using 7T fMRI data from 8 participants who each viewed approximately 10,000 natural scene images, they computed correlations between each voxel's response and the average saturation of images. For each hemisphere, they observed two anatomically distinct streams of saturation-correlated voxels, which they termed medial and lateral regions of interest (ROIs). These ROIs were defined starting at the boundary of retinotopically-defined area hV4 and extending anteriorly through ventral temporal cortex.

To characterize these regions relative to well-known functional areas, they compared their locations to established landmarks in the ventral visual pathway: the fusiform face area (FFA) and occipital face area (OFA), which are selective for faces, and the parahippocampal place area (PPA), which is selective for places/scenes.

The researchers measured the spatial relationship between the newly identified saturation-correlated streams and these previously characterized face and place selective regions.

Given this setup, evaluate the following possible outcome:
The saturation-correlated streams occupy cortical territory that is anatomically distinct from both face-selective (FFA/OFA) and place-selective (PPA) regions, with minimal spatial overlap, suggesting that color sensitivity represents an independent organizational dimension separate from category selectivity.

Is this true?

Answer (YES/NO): NO